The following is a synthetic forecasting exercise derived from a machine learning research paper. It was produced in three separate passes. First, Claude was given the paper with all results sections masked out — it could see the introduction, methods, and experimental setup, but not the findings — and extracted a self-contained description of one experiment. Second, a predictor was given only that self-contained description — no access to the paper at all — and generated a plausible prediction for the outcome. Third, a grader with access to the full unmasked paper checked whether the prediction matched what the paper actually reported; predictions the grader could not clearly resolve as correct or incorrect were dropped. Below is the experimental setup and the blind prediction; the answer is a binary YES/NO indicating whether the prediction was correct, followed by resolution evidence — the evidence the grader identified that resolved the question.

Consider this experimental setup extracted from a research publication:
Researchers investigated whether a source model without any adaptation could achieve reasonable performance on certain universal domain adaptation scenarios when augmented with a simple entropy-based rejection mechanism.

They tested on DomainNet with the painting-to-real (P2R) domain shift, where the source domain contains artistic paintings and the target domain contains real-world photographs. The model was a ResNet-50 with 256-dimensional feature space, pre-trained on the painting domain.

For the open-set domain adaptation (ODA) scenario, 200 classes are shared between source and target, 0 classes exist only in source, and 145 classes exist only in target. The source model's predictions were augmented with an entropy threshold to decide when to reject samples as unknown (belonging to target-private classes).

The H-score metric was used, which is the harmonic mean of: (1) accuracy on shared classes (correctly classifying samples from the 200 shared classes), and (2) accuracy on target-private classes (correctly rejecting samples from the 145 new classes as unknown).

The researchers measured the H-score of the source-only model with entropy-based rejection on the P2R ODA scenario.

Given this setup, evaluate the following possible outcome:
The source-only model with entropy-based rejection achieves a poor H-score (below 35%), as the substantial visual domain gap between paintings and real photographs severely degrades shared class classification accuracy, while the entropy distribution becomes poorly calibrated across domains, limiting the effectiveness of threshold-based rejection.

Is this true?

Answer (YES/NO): NO